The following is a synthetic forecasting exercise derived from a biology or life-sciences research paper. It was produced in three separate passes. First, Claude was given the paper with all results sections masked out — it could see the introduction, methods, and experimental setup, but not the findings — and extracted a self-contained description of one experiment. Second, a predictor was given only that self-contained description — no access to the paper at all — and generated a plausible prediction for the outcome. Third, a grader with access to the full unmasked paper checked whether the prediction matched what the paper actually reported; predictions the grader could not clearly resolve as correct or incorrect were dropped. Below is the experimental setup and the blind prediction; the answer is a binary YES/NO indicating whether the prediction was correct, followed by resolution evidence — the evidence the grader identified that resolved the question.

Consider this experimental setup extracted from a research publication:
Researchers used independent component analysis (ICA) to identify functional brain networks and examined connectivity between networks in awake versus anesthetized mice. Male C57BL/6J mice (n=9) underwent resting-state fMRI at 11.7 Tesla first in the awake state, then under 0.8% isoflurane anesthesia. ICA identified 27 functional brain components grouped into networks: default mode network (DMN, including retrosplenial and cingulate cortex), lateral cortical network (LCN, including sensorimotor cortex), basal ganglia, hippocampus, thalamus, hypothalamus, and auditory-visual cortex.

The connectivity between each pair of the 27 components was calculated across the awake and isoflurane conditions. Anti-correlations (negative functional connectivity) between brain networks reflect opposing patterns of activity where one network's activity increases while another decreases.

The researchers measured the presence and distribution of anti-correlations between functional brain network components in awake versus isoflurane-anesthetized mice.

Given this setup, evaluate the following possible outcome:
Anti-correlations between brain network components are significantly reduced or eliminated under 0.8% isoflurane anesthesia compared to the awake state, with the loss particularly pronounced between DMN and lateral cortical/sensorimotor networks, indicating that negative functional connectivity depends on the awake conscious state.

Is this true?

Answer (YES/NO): NO